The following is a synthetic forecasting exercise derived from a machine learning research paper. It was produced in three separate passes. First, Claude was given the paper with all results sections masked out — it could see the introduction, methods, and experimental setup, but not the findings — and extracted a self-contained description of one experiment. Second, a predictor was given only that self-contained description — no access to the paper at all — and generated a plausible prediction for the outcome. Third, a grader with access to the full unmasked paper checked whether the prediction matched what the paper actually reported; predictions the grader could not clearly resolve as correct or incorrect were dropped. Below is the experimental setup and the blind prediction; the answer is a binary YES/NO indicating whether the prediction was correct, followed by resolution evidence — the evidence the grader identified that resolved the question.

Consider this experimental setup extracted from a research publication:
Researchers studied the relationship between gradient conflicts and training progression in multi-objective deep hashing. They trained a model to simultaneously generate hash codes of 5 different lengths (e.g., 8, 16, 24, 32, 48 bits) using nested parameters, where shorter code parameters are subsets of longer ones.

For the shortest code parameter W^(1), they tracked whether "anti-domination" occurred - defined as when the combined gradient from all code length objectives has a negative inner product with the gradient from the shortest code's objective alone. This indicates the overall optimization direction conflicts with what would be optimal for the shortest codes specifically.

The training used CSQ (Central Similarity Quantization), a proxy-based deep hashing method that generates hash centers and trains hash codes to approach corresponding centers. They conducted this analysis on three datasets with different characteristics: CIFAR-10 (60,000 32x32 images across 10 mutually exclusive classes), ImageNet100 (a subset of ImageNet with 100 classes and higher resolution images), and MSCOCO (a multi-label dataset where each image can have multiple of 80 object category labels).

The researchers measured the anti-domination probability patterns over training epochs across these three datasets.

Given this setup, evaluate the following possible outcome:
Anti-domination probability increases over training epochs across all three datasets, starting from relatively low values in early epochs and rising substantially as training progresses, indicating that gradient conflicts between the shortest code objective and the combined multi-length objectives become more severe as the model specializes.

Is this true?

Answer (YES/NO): YES